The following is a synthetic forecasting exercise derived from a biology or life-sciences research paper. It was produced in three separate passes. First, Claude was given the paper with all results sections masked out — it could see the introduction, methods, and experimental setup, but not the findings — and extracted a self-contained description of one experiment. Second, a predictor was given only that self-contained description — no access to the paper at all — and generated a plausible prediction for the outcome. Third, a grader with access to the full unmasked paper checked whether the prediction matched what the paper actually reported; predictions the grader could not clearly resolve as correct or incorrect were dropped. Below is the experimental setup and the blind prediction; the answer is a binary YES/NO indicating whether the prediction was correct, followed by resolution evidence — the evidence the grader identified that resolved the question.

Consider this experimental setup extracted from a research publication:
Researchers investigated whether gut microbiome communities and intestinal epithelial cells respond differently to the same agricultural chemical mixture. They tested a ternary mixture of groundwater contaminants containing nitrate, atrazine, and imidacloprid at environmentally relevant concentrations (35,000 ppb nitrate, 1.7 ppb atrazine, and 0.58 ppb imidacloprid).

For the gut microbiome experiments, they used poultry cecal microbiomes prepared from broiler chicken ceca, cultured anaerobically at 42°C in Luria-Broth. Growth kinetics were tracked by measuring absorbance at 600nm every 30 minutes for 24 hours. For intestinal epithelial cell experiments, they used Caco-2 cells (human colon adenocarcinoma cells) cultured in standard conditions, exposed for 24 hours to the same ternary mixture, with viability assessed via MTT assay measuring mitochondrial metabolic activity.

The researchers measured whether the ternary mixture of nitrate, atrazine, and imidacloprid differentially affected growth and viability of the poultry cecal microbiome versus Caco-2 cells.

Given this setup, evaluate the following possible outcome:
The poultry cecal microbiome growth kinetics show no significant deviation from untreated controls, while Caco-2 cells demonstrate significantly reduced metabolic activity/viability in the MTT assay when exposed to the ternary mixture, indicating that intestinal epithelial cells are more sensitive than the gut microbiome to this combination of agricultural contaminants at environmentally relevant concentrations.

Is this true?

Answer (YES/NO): NO